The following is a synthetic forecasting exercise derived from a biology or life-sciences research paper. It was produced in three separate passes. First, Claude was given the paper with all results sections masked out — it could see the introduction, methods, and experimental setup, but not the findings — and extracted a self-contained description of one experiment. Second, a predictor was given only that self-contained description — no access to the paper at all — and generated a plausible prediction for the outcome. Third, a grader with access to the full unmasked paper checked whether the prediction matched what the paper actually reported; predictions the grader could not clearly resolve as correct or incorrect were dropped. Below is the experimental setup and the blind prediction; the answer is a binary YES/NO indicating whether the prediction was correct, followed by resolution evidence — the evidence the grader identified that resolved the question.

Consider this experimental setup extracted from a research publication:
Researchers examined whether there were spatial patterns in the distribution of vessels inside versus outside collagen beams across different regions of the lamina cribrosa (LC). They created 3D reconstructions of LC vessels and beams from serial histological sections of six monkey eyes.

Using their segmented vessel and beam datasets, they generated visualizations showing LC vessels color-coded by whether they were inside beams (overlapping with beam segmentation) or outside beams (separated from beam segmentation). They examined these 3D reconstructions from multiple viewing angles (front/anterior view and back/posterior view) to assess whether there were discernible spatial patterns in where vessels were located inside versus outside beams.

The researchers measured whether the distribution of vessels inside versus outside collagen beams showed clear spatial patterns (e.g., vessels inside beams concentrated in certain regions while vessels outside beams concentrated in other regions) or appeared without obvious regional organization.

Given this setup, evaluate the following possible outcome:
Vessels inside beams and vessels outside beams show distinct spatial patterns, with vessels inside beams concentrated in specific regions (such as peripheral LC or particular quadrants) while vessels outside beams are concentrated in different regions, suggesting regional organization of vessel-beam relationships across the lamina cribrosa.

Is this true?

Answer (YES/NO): NO